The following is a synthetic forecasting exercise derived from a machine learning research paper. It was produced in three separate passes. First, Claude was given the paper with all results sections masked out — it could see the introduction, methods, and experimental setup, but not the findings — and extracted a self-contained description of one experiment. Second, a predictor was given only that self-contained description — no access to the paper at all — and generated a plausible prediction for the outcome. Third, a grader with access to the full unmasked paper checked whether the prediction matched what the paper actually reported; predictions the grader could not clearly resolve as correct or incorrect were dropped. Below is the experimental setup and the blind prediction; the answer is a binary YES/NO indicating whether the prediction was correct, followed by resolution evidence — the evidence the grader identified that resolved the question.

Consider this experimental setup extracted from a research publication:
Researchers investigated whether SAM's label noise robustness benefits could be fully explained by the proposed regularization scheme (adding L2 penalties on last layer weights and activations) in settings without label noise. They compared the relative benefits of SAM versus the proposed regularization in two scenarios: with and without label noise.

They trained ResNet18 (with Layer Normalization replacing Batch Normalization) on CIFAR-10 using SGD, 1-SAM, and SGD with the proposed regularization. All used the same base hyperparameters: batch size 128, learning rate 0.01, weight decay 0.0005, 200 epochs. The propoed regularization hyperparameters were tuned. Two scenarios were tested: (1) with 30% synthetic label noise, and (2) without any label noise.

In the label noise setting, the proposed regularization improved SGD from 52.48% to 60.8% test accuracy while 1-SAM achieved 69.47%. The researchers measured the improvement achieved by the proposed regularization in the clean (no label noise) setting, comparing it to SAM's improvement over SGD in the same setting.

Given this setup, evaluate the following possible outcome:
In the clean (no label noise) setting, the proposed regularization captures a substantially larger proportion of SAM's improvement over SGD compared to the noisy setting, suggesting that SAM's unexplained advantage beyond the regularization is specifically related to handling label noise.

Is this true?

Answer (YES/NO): NO